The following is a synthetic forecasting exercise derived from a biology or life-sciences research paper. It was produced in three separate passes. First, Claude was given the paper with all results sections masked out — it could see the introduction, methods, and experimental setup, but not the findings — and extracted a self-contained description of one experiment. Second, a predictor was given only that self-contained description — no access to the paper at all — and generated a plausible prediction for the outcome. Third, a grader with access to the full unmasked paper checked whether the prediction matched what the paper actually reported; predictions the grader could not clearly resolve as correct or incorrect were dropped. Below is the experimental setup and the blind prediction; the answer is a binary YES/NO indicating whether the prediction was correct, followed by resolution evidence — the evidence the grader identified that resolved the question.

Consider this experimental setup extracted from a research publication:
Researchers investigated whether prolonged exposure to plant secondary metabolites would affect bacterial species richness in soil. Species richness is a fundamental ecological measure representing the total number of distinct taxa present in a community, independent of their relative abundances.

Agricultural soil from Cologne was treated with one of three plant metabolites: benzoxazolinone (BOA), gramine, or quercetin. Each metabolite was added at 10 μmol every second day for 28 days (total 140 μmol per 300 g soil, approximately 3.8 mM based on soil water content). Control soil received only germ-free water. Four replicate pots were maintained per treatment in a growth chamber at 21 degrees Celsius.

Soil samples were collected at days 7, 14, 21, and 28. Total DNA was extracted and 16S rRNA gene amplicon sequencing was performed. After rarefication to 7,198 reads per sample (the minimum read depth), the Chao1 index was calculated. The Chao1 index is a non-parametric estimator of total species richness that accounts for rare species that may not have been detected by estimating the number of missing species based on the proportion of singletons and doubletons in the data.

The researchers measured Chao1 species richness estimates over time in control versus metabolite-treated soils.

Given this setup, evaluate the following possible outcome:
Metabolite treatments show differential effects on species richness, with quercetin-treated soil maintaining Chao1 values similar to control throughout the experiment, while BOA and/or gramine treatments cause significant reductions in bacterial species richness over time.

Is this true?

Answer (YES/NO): NO